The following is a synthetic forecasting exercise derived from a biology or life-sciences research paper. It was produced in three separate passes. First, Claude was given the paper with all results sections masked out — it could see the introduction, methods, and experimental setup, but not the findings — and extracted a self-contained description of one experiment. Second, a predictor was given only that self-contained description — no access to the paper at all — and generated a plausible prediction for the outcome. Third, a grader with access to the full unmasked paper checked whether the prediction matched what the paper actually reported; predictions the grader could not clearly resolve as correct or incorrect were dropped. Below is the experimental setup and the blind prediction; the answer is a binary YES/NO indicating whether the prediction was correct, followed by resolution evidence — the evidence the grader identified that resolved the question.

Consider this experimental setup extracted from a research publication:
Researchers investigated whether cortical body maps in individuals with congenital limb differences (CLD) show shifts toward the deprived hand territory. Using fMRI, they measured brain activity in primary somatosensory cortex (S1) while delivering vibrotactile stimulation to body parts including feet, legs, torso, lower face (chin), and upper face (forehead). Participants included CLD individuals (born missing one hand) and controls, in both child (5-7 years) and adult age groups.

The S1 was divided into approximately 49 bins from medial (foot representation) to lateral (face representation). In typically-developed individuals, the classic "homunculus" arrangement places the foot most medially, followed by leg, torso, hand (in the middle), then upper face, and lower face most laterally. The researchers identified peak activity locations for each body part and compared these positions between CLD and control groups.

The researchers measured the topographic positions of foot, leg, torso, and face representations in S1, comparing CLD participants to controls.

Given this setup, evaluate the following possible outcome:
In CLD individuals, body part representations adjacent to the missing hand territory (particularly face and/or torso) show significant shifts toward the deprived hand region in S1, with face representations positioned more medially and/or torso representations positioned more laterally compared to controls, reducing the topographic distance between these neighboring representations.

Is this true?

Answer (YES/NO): YES